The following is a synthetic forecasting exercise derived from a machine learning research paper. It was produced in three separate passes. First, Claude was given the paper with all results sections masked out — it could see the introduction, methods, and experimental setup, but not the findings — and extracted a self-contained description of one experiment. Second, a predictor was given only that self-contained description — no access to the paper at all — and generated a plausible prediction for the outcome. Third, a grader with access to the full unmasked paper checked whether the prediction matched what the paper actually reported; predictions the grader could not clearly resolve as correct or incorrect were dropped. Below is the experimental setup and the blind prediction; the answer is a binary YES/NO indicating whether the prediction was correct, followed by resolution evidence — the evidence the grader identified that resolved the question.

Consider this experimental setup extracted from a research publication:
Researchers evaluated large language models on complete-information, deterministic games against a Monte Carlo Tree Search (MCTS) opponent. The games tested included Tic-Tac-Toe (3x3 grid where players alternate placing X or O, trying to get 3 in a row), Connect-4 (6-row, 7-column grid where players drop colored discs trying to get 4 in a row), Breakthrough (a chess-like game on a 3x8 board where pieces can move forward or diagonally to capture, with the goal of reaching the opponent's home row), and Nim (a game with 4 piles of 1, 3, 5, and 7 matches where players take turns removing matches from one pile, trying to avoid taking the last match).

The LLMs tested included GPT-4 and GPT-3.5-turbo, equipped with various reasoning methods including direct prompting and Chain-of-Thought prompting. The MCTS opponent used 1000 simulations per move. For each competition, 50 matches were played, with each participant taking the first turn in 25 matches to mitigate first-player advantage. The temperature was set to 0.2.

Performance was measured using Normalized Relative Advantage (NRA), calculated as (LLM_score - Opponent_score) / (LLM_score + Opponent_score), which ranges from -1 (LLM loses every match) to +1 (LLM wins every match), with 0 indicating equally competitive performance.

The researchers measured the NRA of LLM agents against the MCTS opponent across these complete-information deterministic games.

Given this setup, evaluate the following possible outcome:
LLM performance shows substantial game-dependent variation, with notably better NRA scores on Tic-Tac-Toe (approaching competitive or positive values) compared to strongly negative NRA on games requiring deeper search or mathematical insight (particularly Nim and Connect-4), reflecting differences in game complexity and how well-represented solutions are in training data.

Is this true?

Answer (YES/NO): NO